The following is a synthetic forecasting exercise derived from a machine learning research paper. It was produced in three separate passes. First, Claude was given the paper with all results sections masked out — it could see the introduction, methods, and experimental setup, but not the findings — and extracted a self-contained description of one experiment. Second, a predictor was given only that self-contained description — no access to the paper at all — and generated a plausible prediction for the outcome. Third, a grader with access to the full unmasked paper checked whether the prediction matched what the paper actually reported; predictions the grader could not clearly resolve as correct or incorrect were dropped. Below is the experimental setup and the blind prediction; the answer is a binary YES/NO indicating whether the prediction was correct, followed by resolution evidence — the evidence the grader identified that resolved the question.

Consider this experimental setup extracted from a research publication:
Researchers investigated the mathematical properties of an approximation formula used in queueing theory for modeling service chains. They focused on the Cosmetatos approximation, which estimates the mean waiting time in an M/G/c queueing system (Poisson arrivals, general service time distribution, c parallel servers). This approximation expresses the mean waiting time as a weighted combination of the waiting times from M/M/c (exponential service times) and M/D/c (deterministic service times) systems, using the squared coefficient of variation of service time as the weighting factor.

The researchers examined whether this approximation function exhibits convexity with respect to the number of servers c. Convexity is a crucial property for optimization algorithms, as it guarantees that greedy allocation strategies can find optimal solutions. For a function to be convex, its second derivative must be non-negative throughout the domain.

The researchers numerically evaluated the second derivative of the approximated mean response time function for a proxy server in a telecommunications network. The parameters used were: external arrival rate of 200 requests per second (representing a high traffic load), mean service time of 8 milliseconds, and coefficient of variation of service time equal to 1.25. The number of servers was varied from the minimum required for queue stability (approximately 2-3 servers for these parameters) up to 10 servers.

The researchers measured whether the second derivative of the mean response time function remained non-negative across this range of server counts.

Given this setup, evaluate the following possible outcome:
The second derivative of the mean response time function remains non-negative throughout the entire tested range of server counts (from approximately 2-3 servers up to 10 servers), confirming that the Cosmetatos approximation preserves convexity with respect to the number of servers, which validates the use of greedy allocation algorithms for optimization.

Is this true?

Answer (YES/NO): YES